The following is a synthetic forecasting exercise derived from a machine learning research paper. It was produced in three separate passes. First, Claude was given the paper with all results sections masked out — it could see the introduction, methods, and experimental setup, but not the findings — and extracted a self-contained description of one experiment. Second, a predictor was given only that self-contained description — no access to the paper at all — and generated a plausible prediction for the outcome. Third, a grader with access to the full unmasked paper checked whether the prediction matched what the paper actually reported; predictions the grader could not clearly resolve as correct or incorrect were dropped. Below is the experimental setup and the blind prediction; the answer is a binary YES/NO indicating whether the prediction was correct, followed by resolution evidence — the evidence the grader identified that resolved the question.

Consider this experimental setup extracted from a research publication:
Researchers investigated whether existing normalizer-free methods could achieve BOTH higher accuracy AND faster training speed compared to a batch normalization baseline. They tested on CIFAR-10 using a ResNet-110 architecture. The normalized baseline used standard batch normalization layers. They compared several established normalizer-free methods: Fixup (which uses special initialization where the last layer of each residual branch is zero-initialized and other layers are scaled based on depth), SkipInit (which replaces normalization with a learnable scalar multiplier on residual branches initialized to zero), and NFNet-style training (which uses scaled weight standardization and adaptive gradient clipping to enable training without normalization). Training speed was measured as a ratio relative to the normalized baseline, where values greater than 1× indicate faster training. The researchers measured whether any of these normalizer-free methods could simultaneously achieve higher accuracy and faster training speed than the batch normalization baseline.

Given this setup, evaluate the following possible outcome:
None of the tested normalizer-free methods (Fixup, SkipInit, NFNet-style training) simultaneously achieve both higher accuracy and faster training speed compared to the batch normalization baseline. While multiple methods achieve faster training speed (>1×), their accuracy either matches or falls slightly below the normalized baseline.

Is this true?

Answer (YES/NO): YES